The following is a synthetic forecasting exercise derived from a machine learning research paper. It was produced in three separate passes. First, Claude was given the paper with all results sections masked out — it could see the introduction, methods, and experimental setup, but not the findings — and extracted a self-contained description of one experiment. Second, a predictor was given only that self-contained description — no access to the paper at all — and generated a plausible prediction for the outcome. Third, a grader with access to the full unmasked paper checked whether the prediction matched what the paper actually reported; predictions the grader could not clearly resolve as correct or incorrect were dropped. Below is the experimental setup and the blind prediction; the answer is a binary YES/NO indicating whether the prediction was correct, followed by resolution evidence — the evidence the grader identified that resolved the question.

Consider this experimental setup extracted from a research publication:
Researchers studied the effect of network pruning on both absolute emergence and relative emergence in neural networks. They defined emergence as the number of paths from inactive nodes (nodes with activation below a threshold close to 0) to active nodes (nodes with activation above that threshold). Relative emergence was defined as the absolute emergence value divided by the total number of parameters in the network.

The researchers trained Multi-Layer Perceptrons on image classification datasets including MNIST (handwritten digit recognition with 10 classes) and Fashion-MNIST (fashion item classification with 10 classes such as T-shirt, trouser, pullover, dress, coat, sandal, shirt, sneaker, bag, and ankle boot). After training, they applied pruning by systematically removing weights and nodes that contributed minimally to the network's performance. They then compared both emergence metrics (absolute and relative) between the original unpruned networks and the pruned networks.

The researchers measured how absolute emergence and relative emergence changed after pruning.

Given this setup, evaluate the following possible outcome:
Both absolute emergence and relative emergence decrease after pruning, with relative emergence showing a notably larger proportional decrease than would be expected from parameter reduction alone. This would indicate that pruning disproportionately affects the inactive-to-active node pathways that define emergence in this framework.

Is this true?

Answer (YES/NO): NO